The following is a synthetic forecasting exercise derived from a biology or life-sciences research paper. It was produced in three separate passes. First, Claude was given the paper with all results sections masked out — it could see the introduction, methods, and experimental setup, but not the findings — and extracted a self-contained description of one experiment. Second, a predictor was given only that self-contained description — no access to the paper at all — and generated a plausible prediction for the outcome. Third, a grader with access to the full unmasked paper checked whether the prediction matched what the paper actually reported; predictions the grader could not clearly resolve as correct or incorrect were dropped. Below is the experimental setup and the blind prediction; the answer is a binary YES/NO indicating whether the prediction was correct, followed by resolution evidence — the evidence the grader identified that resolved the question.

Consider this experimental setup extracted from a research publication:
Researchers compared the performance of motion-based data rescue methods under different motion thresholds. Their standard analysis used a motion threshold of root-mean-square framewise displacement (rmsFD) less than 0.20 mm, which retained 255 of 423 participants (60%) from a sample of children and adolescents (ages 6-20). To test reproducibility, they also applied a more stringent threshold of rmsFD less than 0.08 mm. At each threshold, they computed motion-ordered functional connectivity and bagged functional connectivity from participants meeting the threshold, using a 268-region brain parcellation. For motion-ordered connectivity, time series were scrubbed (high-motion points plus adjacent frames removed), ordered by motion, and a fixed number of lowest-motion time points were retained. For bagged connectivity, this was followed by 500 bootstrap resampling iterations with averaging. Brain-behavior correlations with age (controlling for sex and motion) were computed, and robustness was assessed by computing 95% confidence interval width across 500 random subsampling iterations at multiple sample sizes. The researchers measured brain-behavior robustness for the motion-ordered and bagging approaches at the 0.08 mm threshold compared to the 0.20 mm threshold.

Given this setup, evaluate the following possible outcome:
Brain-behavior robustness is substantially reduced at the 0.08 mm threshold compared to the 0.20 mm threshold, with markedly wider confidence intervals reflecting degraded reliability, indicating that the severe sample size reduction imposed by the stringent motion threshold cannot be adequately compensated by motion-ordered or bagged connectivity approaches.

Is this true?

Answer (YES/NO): NO